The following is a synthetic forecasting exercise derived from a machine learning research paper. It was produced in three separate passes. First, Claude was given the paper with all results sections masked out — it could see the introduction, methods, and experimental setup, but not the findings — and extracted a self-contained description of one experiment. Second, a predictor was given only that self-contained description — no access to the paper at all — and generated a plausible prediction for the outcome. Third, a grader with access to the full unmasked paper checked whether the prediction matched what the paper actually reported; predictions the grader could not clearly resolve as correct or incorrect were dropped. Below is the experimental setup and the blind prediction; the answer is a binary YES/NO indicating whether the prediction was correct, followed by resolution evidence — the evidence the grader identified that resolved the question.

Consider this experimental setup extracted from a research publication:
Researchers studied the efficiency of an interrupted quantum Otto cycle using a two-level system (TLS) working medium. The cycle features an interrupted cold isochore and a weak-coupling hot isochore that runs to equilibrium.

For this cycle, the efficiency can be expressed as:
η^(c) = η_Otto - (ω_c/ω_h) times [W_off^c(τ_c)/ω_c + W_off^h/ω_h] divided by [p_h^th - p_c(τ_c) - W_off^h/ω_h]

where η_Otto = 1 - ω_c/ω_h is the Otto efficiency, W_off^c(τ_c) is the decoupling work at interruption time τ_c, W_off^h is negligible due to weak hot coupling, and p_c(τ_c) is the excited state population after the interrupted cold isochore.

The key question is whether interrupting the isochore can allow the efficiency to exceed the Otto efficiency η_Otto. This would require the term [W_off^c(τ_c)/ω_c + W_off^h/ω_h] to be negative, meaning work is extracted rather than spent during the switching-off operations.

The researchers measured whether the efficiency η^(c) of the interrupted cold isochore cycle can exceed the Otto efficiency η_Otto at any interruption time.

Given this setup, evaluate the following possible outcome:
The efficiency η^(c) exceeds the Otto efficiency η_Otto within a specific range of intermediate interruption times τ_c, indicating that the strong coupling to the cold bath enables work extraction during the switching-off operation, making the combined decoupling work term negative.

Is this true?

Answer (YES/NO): NO